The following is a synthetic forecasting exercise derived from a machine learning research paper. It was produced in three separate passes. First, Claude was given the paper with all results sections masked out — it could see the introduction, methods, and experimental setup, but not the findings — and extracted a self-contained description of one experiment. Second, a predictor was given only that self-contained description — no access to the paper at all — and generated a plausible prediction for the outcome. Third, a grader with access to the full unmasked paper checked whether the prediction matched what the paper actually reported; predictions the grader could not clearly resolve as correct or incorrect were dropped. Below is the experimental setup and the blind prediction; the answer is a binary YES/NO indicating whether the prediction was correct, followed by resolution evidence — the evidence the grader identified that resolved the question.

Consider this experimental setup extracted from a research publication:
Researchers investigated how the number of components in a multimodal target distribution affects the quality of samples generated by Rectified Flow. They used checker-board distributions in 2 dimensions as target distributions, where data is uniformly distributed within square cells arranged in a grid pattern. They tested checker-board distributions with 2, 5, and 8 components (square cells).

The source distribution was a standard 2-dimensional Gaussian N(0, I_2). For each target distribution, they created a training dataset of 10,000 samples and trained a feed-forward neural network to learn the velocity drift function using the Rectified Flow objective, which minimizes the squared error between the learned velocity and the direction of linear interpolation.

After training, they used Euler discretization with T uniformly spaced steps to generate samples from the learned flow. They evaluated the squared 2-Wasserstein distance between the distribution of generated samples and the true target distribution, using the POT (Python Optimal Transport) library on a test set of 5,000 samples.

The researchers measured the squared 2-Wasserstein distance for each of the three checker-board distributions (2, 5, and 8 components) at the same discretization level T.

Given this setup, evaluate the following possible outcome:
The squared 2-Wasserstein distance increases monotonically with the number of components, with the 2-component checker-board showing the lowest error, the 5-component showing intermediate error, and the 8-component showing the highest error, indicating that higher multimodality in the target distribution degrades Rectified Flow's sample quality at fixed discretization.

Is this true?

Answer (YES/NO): YES